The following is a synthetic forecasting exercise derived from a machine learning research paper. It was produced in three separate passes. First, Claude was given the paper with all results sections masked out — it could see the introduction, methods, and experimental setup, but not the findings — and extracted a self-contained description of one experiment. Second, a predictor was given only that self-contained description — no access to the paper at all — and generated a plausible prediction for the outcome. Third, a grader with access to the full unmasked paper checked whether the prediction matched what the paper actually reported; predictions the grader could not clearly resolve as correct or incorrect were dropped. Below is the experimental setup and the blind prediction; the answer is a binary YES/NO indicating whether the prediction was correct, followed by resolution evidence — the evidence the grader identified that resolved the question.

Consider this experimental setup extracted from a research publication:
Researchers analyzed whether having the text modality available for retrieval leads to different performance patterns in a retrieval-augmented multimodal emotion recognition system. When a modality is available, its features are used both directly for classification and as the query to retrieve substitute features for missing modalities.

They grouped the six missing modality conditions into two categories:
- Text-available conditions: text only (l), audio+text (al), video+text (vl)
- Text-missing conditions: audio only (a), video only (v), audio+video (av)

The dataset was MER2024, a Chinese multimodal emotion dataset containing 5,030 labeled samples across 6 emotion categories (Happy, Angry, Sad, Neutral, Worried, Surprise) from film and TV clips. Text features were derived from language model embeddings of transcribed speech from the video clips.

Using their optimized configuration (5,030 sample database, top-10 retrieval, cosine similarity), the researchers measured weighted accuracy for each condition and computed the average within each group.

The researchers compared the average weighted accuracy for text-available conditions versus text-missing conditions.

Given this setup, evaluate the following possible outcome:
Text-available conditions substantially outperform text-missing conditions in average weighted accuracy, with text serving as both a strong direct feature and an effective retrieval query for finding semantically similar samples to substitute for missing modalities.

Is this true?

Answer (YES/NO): YES